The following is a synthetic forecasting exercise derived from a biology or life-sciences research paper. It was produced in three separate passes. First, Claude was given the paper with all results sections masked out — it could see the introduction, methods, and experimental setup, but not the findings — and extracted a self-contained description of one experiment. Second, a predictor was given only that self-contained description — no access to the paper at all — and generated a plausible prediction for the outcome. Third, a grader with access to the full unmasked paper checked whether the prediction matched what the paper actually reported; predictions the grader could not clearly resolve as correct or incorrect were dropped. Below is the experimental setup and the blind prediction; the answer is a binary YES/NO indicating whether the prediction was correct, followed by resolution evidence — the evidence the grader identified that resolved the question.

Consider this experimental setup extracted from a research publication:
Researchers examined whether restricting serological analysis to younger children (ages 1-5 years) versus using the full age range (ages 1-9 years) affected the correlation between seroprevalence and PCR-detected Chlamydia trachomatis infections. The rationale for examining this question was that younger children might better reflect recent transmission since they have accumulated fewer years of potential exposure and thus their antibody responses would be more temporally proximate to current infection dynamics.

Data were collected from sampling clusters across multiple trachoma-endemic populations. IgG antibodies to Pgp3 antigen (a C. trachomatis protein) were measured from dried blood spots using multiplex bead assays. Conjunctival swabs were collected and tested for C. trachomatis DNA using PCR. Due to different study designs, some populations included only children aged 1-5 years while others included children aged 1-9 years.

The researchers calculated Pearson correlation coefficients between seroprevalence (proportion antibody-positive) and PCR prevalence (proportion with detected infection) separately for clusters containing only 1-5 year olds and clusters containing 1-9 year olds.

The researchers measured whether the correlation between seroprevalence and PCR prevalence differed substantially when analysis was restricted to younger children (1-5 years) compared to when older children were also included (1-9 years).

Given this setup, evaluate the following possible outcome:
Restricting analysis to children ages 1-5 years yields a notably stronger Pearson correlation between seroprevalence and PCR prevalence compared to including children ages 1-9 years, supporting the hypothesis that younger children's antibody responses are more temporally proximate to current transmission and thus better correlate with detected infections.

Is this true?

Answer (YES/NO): NO